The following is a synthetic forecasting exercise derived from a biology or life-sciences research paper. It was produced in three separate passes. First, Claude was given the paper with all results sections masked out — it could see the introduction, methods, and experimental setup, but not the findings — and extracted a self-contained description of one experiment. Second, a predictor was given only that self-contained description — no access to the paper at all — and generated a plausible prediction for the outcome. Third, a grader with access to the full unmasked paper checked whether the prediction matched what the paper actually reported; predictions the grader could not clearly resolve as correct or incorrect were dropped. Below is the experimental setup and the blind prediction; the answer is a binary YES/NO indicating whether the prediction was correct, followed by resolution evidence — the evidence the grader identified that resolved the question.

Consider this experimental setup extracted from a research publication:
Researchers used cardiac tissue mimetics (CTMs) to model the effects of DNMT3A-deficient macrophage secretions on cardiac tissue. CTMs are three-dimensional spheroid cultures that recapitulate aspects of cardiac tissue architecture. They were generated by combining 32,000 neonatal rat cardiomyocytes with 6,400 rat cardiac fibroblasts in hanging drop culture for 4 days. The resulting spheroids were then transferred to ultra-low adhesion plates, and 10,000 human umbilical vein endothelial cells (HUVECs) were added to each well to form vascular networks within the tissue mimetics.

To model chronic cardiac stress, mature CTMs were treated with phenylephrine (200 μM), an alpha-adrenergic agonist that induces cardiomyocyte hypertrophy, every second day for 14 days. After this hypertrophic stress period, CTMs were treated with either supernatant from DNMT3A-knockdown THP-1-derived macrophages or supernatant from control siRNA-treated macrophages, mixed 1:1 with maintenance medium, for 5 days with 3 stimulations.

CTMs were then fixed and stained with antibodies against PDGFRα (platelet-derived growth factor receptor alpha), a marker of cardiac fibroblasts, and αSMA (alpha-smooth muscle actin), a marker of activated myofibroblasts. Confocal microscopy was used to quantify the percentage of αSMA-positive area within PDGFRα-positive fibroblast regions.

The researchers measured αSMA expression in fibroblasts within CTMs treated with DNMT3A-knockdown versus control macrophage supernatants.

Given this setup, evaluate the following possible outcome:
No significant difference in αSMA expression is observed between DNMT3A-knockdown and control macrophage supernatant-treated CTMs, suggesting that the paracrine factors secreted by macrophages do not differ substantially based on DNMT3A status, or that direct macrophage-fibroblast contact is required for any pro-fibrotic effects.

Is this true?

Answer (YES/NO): NO